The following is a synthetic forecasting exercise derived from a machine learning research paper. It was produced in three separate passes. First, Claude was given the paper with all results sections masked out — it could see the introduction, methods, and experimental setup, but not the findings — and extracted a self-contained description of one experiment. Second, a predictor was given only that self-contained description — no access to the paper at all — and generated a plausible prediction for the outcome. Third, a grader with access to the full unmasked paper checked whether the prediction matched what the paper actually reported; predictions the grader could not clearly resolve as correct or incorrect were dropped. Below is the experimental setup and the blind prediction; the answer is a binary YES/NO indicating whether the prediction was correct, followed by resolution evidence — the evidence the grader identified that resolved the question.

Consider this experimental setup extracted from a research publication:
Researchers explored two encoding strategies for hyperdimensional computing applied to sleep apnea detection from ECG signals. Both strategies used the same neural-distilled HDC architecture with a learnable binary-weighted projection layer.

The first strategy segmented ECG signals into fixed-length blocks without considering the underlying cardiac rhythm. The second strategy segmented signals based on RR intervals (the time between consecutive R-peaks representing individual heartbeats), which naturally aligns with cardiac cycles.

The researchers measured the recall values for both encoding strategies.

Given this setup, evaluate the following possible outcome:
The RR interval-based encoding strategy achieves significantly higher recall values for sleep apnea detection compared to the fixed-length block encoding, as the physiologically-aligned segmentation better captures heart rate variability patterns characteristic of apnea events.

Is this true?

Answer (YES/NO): NO